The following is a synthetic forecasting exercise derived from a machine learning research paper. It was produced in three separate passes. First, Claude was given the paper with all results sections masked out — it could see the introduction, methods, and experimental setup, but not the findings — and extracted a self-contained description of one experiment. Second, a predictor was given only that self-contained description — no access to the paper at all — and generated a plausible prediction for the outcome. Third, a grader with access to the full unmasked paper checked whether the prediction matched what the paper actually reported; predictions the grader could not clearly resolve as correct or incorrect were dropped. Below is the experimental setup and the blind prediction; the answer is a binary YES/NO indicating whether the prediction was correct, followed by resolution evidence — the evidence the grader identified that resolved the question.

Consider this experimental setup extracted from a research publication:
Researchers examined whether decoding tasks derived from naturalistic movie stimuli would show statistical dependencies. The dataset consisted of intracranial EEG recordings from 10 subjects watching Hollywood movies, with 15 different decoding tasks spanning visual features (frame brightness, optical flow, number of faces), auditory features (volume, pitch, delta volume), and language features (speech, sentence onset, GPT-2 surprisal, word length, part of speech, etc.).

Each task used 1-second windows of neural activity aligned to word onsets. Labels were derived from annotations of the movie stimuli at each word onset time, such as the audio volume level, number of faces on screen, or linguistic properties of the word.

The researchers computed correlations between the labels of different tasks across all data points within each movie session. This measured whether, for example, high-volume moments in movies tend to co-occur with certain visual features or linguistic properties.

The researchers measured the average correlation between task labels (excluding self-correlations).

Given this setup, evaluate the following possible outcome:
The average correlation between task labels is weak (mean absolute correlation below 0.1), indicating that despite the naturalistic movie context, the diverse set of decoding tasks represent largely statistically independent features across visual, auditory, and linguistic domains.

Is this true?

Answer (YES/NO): NO